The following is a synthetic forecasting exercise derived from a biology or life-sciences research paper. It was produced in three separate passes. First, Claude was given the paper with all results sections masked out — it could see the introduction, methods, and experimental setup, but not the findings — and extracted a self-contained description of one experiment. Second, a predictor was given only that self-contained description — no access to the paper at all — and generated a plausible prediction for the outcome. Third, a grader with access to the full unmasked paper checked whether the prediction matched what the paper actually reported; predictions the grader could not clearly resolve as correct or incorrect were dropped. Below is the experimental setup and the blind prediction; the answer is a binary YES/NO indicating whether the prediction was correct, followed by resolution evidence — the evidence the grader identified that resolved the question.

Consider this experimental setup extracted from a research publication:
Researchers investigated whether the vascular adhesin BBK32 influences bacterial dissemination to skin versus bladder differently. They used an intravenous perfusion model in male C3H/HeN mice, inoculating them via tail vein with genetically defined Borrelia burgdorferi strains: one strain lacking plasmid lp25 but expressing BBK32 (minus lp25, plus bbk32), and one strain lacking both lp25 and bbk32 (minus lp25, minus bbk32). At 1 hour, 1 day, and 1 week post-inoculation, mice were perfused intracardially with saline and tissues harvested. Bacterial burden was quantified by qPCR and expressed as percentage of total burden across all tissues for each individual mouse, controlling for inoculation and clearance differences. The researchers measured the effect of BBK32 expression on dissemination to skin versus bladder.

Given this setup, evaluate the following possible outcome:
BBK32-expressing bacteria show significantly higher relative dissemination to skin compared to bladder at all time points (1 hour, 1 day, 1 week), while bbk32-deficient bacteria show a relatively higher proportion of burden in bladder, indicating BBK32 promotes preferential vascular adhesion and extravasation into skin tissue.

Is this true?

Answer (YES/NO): NO